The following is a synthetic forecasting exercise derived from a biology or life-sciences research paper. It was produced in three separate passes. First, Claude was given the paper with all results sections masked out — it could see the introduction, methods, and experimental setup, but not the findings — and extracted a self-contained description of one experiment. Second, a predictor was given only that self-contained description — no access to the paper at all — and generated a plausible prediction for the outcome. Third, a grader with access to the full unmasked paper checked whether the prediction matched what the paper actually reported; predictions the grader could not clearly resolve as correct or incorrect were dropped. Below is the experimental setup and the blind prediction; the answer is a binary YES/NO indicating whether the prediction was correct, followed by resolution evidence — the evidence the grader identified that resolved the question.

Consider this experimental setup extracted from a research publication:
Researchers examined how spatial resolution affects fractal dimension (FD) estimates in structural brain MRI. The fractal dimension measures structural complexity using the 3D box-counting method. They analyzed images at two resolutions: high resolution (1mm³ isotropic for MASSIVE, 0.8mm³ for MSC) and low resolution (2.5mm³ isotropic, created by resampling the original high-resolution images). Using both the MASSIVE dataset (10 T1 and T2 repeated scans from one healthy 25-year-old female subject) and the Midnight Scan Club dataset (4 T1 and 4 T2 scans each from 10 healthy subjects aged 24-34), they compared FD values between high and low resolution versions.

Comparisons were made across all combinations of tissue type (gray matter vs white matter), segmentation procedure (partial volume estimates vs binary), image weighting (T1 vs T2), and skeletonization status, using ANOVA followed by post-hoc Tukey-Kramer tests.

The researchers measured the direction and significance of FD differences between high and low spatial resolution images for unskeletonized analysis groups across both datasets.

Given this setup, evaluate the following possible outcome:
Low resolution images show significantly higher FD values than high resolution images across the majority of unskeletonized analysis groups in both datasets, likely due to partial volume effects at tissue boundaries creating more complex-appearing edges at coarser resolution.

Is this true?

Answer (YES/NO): NO